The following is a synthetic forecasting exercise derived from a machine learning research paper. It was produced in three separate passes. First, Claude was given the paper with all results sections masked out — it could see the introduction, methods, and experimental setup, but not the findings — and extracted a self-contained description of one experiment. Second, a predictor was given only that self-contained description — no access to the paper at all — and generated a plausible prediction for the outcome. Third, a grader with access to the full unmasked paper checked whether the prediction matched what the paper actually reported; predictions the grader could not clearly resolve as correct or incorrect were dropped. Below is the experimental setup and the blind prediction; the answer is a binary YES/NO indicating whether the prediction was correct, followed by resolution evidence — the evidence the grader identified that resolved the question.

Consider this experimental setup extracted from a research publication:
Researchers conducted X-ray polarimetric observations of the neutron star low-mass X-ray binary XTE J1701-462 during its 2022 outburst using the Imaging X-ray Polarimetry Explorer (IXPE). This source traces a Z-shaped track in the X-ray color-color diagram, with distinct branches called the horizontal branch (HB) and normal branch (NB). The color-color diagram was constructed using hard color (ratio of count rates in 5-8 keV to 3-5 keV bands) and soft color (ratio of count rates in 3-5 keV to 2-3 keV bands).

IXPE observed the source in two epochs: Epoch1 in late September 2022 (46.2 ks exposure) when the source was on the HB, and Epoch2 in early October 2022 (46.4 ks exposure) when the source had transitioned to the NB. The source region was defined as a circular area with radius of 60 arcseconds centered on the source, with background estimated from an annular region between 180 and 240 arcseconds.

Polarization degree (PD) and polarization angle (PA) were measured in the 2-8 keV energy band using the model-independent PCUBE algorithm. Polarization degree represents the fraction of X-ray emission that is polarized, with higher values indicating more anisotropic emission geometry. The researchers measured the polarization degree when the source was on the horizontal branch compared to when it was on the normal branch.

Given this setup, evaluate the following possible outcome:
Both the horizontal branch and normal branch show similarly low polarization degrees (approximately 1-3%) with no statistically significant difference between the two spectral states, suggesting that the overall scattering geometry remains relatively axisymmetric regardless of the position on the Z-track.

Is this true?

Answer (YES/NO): NO